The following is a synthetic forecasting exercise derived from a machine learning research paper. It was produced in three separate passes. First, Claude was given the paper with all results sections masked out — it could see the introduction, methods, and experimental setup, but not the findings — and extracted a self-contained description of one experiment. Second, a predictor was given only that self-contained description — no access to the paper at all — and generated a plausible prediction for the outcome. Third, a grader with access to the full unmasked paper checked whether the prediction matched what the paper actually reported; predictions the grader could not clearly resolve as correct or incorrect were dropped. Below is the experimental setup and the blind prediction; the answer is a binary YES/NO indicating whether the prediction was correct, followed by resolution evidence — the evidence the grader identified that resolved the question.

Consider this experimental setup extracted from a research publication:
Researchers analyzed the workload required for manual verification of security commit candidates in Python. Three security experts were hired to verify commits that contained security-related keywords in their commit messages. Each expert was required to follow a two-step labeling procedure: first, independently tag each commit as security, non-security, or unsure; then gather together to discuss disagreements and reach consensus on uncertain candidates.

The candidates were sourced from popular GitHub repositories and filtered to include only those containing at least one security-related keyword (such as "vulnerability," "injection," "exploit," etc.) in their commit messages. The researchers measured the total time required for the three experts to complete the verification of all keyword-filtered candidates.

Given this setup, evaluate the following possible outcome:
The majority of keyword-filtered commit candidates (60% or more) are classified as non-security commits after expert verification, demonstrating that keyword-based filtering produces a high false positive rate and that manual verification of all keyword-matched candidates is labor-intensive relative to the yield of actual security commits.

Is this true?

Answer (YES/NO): NO